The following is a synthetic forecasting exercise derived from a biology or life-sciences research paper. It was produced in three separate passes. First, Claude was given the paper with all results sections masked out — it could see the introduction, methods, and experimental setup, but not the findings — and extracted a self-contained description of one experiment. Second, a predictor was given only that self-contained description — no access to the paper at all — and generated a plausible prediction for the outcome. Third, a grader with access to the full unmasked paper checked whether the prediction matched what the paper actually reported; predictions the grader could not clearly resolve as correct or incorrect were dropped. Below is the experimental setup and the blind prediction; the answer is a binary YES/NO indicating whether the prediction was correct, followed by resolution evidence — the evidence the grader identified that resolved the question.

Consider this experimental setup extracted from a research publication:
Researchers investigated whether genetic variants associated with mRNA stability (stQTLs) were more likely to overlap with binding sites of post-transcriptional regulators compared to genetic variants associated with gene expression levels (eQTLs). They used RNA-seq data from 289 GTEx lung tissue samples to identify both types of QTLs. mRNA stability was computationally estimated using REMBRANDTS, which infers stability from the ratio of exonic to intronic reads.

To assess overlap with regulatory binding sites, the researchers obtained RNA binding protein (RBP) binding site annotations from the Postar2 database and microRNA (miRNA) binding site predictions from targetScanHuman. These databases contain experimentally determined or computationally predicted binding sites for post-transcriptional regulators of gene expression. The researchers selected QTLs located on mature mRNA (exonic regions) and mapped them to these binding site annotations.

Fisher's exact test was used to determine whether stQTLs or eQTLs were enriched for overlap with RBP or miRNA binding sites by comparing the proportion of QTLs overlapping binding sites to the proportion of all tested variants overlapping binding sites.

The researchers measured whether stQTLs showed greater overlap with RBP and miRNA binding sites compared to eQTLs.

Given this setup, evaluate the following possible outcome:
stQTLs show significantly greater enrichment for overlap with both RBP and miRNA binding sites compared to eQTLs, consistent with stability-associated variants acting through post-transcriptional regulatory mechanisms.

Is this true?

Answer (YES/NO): NO